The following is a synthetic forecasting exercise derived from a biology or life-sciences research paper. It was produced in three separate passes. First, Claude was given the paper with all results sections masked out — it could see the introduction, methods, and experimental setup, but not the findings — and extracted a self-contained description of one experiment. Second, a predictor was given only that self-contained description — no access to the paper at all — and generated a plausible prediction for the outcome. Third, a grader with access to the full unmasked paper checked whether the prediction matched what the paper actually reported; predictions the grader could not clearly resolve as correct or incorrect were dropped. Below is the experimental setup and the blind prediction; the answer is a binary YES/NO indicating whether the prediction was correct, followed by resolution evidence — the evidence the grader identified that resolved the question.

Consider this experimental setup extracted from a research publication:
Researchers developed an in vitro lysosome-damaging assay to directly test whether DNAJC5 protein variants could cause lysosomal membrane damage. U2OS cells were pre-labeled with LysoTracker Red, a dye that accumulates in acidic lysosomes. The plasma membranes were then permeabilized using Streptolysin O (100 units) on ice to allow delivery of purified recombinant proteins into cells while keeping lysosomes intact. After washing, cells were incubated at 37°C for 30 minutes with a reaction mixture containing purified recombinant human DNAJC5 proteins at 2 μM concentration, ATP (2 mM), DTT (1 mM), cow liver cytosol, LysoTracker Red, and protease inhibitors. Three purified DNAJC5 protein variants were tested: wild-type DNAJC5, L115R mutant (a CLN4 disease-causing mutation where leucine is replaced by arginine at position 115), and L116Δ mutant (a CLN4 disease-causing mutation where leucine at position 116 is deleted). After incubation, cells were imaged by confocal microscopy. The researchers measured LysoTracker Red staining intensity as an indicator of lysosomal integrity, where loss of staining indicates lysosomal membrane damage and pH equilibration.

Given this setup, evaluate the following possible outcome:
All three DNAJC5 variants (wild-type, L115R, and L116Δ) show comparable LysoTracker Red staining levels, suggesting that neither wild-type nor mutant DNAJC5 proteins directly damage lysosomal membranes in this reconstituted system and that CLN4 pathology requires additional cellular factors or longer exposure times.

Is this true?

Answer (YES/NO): NO